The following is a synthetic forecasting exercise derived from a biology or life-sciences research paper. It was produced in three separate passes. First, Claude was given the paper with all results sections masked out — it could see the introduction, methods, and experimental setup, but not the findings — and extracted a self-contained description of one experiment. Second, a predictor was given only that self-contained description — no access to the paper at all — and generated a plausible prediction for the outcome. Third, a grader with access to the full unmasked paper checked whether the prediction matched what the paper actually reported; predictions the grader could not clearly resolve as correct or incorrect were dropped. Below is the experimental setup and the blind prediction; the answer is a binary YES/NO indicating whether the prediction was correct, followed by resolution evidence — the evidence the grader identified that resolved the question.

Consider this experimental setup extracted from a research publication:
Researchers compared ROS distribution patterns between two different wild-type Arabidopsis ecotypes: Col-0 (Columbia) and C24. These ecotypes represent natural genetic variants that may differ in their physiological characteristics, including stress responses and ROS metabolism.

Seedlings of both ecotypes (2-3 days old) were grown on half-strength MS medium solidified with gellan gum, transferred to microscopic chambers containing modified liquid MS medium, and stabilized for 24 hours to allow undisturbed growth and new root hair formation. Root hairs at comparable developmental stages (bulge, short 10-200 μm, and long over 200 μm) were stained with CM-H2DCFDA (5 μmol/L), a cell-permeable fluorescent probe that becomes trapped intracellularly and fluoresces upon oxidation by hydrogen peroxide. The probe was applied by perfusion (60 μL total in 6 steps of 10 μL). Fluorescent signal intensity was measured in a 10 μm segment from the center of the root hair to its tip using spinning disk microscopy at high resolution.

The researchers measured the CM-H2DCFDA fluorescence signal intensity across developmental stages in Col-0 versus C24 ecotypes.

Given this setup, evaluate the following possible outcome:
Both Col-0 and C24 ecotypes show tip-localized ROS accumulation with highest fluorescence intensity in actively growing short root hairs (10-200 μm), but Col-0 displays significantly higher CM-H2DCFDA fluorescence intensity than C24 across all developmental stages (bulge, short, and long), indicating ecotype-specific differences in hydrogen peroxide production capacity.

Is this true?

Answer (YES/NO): NO